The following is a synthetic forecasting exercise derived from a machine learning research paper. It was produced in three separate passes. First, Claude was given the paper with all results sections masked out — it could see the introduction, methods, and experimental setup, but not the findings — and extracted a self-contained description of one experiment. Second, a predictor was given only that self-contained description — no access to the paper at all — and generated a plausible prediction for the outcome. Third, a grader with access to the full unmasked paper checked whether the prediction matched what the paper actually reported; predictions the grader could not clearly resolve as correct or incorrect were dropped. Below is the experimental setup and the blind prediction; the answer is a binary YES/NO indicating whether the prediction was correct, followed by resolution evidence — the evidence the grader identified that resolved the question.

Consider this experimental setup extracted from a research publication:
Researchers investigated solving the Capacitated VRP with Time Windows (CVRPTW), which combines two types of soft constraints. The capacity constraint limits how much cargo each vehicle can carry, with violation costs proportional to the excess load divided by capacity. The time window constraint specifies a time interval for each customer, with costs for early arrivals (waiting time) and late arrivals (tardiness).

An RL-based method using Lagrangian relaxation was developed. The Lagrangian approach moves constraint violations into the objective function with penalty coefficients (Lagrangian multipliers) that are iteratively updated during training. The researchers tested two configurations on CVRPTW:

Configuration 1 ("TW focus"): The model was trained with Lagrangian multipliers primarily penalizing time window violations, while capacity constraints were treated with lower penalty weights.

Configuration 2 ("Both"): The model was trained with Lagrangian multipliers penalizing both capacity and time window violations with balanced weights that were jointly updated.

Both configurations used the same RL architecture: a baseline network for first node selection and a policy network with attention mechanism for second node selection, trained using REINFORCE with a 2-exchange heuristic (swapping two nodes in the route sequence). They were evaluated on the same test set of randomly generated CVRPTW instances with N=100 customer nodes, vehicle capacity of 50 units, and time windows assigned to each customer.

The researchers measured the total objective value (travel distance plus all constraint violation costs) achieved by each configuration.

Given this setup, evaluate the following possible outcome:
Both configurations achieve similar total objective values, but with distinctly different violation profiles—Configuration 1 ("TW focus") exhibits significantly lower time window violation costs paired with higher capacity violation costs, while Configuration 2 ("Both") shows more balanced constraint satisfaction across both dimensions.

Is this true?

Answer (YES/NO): NO